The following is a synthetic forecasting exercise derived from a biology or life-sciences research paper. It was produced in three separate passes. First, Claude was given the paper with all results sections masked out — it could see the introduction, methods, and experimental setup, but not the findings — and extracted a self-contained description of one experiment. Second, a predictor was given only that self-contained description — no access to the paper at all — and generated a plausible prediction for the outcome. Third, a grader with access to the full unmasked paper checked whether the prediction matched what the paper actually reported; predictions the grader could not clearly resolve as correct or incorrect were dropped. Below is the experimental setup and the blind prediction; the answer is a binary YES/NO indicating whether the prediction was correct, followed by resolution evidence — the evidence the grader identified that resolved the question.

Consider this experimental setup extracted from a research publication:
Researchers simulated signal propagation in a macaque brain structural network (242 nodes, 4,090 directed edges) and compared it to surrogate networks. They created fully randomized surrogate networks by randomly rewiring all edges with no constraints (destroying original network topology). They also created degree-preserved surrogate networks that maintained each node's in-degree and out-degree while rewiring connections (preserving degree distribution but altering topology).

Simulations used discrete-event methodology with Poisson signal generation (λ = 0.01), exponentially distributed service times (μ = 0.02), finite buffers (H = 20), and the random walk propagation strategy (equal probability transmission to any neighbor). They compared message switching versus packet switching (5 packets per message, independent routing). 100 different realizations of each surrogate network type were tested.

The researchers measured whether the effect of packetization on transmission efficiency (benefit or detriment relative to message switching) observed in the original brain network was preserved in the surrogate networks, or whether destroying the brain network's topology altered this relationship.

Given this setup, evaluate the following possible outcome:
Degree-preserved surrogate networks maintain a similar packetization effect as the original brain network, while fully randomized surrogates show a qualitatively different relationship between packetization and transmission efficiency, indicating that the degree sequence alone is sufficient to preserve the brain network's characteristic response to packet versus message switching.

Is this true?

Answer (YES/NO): NO